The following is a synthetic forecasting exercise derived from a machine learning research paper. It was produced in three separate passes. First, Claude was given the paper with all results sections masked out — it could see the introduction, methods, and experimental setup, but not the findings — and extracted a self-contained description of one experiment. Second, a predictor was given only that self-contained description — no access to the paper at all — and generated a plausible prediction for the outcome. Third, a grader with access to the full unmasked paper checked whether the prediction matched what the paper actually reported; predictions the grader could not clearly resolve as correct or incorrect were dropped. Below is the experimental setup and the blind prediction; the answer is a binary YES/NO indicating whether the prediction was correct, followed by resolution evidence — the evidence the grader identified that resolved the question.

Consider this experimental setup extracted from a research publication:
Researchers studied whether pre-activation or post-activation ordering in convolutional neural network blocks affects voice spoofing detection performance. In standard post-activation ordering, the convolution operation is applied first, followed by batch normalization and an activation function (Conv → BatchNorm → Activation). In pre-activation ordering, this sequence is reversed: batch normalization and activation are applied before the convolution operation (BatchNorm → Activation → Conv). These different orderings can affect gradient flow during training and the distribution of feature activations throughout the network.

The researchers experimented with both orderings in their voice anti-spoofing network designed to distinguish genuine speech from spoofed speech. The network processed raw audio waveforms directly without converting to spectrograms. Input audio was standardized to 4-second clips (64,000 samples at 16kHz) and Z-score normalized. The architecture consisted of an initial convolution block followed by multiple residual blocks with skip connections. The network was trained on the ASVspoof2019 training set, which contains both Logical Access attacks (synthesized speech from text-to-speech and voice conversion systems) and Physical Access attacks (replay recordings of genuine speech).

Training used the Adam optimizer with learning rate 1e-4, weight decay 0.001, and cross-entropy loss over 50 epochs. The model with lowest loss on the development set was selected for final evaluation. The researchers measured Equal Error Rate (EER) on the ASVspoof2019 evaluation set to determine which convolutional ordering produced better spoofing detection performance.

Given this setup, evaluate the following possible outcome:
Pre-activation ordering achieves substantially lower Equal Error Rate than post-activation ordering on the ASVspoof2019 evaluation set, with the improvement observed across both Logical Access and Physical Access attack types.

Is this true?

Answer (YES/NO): NO